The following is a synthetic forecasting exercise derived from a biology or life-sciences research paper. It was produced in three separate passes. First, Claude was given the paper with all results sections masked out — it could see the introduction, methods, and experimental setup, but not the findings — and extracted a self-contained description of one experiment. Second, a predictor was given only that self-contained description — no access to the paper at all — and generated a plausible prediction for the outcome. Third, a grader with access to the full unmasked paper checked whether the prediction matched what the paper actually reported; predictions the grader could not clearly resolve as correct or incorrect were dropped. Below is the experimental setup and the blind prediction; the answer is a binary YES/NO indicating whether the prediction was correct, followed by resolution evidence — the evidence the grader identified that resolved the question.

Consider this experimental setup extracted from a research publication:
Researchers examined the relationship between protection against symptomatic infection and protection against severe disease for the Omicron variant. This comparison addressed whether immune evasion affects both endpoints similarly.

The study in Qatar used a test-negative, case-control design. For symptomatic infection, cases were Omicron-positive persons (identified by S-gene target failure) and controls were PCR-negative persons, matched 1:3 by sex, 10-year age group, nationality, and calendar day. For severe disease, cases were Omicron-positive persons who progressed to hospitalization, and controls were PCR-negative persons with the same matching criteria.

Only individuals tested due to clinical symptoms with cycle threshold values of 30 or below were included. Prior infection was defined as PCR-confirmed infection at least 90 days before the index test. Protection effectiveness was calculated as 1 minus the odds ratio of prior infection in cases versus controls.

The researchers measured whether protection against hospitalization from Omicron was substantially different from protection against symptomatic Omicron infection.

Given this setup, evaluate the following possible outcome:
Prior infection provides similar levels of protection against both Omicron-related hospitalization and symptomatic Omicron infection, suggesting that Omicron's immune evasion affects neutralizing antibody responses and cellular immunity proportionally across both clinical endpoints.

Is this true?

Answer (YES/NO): NO